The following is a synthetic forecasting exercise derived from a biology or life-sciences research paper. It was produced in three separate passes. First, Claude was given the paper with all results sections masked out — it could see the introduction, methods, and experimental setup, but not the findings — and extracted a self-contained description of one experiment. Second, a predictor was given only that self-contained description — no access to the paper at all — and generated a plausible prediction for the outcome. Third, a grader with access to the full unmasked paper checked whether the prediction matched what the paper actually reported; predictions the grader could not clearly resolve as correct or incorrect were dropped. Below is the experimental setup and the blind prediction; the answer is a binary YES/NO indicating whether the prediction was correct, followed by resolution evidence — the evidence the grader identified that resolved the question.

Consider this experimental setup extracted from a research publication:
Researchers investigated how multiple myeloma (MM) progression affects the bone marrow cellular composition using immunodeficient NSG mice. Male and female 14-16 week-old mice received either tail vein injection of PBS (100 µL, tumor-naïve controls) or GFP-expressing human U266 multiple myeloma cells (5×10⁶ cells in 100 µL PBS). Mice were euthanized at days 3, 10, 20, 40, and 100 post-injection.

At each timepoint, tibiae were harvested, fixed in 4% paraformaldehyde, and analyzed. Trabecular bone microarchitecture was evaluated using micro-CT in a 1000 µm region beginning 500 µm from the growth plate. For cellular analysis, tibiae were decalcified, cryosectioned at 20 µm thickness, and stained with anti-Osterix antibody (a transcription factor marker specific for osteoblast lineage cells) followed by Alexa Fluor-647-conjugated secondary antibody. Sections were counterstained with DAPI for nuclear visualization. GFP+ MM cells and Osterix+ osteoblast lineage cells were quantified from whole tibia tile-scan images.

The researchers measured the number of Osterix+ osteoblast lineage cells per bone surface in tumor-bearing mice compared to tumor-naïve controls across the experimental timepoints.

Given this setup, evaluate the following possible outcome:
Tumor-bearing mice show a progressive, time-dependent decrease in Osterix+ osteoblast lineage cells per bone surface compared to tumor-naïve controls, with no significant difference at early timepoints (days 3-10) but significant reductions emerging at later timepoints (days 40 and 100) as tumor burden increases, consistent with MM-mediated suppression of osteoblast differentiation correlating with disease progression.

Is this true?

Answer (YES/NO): NO